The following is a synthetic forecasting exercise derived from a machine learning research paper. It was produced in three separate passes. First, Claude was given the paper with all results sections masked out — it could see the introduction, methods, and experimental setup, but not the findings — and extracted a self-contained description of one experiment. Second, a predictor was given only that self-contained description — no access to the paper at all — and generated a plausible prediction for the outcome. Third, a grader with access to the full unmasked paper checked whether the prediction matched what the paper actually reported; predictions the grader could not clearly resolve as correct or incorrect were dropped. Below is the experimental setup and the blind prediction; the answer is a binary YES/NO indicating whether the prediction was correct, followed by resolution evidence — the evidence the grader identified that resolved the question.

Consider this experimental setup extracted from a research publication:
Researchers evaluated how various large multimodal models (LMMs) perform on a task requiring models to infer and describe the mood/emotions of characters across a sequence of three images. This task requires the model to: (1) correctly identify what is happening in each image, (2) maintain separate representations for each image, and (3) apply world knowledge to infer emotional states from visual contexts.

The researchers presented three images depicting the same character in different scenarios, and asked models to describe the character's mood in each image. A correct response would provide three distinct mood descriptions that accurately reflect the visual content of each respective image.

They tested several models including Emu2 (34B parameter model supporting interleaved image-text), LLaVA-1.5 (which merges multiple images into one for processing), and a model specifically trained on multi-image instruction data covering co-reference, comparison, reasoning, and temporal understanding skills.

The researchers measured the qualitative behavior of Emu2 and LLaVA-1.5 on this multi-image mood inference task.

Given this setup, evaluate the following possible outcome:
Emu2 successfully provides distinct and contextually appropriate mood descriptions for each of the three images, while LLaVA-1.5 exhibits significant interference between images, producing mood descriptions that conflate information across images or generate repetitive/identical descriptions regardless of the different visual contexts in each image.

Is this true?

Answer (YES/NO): NO